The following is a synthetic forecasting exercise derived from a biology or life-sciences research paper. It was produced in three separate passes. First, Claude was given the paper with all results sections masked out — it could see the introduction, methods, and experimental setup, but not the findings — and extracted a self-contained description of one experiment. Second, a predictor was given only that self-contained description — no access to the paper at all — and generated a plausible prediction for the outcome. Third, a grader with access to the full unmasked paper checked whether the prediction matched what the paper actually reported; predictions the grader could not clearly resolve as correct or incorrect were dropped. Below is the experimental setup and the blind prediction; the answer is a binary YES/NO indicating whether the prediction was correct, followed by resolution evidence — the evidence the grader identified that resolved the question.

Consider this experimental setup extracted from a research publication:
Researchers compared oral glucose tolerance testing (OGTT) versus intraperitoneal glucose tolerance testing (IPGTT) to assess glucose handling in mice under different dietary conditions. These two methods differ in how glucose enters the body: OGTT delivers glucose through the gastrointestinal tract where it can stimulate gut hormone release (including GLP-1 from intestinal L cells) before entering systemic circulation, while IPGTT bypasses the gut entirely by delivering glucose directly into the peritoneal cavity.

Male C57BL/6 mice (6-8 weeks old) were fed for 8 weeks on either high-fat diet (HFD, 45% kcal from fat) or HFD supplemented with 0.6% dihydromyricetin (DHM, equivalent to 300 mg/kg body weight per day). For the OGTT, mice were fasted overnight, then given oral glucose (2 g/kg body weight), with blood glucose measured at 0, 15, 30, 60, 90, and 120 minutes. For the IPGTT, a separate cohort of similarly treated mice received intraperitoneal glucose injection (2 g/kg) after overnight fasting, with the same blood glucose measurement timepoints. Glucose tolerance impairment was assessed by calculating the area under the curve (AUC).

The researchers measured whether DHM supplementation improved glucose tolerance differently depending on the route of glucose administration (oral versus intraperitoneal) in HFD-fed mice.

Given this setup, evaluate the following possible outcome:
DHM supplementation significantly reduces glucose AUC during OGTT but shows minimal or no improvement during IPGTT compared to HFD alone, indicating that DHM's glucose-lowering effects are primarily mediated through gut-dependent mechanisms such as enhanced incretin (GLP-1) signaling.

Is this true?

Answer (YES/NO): YES